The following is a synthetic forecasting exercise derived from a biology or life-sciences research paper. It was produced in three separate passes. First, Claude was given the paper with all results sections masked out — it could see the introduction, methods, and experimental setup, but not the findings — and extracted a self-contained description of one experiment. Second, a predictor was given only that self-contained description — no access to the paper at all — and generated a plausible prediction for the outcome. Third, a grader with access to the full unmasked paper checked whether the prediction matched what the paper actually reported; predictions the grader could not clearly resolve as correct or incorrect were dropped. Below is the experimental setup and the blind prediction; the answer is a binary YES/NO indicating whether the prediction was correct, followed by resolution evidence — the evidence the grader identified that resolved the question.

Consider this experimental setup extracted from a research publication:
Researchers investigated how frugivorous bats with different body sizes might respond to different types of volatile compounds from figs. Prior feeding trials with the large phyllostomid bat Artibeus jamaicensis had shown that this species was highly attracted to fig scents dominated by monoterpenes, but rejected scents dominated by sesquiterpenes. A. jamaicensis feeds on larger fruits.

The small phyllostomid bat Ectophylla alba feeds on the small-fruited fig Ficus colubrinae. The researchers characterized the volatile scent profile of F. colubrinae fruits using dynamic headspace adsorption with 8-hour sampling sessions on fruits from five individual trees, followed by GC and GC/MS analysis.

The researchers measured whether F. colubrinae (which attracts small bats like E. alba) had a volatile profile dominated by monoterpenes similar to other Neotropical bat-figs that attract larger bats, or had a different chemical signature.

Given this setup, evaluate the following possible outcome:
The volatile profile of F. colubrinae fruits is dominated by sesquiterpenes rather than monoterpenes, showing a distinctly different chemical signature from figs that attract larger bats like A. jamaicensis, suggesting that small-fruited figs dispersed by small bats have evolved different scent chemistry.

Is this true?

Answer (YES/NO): NO